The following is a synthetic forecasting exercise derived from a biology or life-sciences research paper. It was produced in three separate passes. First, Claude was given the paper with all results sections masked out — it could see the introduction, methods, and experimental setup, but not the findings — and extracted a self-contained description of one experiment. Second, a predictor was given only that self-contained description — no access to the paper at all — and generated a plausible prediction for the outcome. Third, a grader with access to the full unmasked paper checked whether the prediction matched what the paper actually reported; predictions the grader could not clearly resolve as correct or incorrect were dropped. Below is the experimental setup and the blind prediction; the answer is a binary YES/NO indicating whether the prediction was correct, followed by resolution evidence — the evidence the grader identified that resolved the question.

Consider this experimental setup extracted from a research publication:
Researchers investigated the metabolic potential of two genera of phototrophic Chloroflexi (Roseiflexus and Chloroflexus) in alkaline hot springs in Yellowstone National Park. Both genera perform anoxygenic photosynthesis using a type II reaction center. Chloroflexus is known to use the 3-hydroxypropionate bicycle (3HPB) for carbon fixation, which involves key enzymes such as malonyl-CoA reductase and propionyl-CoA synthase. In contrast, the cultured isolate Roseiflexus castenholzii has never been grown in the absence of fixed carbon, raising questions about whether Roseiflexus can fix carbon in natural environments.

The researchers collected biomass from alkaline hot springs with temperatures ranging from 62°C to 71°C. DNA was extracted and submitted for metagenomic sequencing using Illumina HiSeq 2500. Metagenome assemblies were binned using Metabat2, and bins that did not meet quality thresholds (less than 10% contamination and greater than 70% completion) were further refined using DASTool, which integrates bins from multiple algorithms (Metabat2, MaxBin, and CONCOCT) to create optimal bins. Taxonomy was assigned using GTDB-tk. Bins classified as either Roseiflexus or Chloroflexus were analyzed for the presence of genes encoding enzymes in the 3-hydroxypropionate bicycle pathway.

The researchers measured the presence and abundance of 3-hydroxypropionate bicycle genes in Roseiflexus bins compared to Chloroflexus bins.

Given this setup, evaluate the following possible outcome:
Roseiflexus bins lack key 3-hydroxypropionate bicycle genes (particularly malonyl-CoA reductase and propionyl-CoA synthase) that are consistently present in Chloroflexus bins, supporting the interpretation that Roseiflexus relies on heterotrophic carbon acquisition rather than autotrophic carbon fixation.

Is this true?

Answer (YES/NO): NO